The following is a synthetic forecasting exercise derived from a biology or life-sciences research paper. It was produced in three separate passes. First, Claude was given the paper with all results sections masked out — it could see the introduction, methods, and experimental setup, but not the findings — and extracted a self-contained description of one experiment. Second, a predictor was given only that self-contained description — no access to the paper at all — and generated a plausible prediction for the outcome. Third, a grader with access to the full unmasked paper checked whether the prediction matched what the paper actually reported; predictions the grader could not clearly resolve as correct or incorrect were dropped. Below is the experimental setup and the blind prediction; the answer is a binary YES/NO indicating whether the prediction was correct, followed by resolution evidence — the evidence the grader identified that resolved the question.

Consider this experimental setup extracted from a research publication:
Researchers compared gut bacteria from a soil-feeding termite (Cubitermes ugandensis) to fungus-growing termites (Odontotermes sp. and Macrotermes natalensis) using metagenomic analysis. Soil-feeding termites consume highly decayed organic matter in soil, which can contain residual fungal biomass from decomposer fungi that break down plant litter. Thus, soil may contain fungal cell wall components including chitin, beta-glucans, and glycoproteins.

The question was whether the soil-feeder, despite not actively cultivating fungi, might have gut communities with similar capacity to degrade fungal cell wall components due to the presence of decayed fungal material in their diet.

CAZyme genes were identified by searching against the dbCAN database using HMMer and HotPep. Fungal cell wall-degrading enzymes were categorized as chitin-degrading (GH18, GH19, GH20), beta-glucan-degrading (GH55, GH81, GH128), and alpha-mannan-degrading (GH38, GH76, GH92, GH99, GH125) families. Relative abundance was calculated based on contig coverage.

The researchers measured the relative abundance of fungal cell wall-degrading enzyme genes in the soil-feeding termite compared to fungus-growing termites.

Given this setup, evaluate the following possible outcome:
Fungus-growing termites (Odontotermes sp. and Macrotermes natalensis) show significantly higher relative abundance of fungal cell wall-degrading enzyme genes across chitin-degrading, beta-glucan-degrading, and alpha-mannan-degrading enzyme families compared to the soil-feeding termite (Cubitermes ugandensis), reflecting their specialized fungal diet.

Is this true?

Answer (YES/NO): YES